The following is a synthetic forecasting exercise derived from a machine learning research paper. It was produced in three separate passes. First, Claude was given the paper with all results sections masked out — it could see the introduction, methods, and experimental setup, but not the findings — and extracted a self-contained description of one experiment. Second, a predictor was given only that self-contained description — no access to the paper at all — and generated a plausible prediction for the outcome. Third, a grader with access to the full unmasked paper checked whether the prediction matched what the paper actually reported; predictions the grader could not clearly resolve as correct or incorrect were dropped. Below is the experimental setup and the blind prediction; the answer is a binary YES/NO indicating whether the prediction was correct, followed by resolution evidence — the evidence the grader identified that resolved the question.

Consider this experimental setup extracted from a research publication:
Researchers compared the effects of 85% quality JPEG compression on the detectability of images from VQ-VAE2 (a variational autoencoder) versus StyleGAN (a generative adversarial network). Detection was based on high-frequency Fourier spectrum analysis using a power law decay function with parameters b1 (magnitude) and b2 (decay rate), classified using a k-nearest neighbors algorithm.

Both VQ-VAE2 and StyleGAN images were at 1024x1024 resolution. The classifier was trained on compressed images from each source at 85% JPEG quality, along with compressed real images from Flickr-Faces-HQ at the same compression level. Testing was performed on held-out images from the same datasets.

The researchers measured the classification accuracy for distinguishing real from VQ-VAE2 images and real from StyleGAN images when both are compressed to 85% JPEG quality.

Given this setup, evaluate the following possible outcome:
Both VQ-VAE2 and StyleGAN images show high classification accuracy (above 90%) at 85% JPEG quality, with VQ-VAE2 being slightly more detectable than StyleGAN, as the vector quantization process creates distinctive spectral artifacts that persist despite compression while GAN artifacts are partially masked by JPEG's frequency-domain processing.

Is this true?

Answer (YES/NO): NO